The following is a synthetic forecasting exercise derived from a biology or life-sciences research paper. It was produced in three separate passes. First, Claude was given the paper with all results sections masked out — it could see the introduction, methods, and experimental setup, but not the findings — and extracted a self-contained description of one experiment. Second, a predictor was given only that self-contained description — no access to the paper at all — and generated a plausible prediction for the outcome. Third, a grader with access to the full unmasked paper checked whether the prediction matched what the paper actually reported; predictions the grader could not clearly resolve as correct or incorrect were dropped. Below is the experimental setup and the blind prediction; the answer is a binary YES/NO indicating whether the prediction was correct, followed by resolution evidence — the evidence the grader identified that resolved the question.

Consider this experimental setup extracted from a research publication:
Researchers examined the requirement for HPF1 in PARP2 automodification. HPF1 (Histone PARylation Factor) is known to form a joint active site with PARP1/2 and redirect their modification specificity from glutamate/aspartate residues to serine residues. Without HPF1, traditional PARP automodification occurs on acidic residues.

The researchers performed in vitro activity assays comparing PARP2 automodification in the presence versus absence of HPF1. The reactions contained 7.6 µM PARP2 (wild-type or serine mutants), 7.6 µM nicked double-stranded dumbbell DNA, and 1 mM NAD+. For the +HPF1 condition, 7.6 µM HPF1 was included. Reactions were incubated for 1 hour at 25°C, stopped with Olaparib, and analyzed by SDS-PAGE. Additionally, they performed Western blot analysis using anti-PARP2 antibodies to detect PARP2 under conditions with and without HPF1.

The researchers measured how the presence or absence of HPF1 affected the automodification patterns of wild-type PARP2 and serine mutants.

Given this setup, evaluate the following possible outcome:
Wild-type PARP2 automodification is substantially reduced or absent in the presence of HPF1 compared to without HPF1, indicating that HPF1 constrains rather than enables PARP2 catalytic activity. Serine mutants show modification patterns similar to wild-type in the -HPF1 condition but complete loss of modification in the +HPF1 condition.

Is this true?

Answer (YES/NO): NO